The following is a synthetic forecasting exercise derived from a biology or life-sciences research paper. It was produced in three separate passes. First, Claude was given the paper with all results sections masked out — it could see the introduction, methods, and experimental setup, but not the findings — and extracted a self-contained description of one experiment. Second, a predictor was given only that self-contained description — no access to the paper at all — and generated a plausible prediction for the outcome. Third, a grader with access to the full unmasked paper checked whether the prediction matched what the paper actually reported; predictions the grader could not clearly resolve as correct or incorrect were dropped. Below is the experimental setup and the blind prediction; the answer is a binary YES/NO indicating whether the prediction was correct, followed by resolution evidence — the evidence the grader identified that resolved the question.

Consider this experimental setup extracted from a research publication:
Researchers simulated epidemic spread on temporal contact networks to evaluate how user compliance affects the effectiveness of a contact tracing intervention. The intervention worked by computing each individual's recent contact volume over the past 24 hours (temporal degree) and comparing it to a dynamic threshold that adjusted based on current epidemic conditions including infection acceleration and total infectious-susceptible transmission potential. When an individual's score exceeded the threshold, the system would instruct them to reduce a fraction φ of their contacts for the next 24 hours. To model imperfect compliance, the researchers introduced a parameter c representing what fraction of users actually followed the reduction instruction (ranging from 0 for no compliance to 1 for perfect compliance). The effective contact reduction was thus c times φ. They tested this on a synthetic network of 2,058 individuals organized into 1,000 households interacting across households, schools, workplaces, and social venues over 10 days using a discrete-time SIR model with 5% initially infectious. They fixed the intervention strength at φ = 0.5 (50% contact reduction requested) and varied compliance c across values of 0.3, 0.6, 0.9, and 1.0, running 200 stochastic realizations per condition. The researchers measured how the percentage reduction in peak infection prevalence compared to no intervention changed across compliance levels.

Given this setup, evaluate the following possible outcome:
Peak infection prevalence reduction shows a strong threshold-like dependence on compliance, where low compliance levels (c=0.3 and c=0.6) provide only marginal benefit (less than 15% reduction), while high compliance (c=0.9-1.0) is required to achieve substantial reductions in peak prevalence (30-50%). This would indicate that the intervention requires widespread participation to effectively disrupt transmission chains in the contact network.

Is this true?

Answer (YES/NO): NO